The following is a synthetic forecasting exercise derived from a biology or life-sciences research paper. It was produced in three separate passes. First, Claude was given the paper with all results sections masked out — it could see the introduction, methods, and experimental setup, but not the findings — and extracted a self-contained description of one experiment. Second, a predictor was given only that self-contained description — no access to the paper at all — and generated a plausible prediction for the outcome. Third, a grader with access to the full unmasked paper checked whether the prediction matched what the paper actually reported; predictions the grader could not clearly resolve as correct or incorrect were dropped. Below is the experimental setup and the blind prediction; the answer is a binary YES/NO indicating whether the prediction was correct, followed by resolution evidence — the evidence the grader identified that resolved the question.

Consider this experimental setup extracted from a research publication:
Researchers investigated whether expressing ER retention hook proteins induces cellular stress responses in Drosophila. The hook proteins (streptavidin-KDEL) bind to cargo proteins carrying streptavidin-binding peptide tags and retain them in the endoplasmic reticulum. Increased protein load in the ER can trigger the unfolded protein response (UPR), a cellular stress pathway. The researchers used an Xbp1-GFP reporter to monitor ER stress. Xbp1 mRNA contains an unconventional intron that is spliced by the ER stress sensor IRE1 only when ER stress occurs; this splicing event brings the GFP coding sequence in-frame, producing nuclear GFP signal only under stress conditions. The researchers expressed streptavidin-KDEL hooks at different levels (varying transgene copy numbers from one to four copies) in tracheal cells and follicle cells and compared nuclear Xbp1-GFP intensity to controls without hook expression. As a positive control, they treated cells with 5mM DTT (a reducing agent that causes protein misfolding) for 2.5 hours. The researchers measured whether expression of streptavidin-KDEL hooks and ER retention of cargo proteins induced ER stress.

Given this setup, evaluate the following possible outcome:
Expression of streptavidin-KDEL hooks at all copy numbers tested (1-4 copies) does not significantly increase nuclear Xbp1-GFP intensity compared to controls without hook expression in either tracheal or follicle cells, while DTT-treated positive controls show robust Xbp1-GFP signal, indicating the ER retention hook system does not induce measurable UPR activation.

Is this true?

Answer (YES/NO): NO